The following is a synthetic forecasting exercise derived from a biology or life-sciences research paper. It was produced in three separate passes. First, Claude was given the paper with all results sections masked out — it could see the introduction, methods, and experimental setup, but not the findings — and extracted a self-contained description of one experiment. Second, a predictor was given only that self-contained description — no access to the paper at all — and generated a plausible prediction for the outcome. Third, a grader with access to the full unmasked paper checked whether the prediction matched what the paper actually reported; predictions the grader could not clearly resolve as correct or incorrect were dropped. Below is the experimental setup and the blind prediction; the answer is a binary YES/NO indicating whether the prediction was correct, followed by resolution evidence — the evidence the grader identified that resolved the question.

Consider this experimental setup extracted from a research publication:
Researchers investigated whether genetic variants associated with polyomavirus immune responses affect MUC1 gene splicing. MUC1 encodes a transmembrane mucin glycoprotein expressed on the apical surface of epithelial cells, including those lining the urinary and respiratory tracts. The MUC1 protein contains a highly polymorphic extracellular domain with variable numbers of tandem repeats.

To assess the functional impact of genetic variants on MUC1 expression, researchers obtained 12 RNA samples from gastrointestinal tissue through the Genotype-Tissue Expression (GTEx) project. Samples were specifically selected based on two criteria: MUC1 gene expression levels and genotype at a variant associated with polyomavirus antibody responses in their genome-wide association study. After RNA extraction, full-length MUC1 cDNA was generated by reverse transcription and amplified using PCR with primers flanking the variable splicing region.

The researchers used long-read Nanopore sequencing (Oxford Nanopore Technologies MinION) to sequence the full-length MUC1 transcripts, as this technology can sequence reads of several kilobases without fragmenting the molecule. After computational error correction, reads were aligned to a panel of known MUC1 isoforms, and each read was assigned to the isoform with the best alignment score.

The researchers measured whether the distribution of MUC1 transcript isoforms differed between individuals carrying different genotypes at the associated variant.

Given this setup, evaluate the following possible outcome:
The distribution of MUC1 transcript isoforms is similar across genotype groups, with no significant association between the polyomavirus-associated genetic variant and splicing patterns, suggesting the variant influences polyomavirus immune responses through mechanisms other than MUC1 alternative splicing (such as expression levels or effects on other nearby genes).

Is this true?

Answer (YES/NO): NO